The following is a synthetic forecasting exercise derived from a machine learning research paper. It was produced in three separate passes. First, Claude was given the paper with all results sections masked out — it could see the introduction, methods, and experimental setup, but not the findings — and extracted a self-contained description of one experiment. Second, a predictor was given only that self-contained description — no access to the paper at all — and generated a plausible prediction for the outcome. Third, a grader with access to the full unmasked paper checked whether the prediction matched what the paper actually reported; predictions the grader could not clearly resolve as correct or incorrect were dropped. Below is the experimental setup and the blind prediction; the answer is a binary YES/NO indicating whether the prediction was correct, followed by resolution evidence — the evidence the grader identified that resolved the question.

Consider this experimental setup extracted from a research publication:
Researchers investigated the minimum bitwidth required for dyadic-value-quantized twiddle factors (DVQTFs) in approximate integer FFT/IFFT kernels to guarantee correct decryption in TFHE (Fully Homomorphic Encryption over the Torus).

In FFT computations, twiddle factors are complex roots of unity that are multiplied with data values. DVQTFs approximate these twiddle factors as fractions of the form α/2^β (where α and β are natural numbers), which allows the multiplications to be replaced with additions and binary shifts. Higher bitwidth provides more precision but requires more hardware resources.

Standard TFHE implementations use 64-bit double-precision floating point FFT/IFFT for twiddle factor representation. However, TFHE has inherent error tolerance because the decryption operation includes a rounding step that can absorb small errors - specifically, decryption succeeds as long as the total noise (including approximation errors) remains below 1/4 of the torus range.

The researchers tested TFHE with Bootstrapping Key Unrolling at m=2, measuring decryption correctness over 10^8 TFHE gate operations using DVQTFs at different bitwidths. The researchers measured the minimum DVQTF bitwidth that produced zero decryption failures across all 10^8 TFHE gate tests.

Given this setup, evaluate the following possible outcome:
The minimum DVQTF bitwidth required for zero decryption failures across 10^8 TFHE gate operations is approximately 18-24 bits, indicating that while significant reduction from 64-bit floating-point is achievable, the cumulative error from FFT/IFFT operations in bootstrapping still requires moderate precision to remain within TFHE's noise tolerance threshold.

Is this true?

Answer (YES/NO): NO